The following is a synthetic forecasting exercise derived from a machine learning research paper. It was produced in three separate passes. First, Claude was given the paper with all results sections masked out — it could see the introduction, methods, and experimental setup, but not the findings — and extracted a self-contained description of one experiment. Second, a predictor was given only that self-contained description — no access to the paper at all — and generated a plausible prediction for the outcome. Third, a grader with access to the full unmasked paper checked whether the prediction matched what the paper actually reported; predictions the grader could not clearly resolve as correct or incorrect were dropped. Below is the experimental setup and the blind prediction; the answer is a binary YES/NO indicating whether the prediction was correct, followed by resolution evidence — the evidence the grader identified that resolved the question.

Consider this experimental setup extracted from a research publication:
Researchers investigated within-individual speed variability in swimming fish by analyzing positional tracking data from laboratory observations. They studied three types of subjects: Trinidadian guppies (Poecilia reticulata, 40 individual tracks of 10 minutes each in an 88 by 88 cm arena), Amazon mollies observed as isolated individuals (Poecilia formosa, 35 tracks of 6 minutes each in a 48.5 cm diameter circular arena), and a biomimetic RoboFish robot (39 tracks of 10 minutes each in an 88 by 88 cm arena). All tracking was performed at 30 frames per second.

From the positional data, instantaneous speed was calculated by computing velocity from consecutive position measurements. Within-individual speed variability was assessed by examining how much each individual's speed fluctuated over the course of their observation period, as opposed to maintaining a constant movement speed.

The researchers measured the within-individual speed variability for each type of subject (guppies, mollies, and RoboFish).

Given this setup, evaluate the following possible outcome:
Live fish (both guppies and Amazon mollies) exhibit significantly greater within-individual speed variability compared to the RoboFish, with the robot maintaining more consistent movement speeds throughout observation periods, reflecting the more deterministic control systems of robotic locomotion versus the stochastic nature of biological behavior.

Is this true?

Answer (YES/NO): NO